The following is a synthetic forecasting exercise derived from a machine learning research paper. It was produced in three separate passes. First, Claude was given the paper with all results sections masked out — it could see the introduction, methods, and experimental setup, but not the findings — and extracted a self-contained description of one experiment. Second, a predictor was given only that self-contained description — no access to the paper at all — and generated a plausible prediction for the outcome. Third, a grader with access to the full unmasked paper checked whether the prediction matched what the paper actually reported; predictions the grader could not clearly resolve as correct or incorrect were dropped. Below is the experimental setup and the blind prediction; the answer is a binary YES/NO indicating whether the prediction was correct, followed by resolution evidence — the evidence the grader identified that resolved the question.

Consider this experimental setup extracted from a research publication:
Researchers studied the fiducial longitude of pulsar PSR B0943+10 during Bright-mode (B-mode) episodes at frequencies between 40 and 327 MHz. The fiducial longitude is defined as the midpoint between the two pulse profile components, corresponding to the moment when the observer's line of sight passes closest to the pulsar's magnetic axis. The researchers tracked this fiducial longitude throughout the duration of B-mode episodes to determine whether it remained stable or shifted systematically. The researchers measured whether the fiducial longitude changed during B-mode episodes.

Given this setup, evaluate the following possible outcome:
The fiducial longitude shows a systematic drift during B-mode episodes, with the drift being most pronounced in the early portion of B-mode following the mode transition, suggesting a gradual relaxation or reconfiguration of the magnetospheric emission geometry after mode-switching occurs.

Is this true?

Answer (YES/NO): NO